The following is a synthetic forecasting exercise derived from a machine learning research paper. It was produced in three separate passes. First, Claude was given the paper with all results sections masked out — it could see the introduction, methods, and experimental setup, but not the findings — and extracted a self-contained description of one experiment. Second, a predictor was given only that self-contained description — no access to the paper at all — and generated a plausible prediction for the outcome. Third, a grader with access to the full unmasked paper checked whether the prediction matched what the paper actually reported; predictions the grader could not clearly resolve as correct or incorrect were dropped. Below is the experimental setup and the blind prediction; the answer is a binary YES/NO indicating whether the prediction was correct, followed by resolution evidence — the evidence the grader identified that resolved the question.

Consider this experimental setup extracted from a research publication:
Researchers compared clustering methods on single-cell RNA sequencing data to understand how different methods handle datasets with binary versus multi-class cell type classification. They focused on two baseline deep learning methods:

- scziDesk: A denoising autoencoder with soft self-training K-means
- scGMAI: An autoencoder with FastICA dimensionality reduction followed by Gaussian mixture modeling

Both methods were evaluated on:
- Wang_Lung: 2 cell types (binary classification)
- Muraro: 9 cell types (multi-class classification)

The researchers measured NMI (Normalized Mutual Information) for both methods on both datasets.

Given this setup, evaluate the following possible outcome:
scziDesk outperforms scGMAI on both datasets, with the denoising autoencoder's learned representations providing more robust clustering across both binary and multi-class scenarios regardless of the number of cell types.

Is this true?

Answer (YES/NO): YES